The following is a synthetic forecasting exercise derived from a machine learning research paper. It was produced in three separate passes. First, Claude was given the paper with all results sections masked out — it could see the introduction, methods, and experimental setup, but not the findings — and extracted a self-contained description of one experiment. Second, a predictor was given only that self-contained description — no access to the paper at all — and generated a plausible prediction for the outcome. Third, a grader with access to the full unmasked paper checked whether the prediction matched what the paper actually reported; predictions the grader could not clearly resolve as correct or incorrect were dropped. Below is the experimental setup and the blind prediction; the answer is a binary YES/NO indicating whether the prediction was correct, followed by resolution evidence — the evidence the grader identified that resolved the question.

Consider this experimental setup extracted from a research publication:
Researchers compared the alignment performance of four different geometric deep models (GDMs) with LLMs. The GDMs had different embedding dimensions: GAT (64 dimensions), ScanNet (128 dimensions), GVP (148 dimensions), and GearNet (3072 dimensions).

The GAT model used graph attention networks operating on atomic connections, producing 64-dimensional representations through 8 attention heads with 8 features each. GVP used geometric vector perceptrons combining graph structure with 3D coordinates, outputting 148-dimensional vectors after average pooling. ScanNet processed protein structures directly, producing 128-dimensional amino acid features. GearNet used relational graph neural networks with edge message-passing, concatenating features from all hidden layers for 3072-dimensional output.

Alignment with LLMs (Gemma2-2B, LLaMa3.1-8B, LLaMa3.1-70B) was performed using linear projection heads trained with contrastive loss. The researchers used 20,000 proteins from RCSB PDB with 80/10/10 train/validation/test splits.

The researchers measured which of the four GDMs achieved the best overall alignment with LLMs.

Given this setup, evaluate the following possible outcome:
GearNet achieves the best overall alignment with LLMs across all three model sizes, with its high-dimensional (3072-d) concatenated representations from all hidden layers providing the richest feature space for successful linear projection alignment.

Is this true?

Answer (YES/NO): NO